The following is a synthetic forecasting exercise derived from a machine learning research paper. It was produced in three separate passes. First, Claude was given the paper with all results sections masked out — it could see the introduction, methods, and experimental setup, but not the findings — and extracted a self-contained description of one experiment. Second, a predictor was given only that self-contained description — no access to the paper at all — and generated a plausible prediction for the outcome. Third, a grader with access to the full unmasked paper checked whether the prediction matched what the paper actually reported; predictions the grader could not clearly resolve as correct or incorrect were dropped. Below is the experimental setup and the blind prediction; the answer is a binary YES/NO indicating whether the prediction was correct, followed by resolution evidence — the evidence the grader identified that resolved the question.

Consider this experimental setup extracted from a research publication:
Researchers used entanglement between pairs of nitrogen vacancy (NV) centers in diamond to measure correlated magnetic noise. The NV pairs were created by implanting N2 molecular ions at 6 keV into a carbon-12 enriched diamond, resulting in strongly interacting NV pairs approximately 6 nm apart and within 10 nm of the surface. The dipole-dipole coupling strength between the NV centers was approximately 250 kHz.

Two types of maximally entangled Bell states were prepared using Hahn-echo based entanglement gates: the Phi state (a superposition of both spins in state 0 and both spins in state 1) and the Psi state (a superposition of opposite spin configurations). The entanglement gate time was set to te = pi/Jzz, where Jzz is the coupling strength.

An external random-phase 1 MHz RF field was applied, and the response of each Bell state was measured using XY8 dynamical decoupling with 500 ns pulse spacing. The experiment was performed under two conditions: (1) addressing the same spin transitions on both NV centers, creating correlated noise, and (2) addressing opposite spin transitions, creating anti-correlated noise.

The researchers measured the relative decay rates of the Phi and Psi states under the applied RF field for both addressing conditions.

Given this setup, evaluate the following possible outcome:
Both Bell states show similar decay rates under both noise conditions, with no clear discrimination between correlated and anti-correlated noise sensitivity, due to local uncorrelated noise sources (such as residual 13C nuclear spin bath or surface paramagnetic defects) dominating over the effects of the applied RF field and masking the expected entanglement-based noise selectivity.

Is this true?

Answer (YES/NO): NO